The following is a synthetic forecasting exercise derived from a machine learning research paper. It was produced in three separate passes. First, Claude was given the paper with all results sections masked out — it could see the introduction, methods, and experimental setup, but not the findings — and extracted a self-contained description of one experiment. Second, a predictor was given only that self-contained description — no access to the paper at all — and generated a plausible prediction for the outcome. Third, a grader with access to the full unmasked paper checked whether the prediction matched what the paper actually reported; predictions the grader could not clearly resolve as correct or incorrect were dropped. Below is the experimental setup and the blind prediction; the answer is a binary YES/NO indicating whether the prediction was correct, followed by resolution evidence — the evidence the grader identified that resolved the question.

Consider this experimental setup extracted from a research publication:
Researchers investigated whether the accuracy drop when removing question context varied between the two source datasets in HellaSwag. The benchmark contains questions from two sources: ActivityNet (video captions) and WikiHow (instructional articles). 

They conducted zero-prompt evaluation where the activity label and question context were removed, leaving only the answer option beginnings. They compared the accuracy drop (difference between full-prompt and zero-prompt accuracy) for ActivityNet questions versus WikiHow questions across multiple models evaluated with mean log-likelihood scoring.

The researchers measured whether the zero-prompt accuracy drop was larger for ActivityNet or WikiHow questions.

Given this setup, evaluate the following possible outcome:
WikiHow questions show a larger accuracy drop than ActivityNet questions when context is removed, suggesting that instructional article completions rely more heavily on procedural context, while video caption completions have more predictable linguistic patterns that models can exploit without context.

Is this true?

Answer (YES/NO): NO